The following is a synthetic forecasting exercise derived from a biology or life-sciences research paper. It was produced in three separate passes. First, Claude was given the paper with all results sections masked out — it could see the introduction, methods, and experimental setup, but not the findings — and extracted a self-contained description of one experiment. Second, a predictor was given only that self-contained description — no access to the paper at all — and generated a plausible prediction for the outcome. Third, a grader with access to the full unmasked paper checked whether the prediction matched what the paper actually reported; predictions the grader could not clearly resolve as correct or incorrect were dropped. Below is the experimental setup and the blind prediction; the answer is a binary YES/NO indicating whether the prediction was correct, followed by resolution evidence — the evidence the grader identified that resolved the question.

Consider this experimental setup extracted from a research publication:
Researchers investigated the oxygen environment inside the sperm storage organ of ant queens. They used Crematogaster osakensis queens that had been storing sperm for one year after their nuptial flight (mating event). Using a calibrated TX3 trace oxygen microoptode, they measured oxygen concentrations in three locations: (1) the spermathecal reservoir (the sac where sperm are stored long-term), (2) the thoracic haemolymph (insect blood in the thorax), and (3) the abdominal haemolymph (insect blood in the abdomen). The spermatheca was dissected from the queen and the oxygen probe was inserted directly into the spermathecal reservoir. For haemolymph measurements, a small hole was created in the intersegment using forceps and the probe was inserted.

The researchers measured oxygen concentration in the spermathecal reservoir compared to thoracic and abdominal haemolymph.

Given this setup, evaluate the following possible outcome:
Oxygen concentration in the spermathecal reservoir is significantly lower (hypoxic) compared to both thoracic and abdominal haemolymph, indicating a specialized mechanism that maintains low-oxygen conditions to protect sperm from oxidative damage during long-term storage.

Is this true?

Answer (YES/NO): YES